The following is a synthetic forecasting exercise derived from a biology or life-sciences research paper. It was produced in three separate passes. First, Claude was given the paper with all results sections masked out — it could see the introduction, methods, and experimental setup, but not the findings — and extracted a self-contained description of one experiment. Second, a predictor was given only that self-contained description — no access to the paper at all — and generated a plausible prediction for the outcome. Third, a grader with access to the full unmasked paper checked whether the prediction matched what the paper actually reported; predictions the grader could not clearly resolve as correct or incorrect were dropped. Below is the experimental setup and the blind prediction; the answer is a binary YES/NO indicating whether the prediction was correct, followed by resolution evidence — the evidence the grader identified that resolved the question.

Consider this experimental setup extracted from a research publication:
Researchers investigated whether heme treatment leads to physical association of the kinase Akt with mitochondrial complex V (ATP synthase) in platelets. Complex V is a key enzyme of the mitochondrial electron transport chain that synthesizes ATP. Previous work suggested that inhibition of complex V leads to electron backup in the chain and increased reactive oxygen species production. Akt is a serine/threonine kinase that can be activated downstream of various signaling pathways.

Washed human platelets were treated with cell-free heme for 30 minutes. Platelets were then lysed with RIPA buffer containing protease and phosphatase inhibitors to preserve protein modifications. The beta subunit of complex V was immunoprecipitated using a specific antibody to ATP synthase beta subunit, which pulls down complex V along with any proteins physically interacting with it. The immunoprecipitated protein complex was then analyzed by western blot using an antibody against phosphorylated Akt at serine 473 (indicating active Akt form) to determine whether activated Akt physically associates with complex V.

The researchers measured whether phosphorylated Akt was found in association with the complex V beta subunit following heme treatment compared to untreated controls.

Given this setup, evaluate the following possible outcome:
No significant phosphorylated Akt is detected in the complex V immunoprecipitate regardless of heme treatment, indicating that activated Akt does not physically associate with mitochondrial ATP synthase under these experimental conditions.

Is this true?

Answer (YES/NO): NO